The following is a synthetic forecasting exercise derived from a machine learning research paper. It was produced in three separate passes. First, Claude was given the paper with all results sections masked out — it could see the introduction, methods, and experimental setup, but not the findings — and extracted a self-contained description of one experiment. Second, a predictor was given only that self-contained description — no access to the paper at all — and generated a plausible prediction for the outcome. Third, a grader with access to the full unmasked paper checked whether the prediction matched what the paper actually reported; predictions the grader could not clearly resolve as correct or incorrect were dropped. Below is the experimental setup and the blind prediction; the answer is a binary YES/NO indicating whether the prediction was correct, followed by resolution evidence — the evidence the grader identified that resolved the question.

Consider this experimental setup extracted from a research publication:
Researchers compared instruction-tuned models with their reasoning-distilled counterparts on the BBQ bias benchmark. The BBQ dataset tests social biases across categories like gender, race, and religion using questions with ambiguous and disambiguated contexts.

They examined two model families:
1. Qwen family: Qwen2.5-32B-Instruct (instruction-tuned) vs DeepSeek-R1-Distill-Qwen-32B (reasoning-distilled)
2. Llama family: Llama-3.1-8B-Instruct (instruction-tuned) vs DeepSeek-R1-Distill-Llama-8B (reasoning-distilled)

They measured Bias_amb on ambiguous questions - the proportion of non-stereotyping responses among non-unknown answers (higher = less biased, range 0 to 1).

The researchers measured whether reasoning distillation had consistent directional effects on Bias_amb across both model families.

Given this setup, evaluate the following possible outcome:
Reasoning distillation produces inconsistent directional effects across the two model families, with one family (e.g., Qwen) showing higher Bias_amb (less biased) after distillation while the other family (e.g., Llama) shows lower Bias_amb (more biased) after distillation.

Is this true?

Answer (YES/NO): YES